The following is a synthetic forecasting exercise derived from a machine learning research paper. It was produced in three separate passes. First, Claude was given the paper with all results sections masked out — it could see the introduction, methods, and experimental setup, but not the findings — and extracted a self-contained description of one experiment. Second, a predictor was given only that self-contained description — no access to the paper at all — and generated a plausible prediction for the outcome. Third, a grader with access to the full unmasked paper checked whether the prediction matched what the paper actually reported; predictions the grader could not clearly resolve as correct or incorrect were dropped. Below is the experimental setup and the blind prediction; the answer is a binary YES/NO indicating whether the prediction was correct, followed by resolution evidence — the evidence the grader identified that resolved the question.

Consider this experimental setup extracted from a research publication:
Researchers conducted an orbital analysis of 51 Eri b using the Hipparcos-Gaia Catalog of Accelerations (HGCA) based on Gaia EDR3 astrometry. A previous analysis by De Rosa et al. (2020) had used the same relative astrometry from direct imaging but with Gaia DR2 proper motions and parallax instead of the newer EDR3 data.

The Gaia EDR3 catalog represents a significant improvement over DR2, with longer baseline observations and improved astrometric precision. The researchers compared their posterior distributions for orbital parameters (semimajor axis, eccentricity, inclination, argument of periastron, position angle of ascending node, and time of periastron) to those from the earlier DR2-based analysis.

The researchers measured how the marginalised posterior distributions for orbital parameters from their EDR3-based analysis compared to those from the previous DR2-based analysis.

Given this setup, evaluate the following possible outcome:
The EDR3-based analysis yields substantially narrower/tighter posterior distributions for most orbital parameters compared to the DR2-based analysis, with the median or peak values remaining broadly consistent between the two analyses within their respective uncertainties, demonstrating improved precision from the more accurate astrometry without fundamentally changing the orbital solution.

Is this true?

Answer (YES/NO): NO